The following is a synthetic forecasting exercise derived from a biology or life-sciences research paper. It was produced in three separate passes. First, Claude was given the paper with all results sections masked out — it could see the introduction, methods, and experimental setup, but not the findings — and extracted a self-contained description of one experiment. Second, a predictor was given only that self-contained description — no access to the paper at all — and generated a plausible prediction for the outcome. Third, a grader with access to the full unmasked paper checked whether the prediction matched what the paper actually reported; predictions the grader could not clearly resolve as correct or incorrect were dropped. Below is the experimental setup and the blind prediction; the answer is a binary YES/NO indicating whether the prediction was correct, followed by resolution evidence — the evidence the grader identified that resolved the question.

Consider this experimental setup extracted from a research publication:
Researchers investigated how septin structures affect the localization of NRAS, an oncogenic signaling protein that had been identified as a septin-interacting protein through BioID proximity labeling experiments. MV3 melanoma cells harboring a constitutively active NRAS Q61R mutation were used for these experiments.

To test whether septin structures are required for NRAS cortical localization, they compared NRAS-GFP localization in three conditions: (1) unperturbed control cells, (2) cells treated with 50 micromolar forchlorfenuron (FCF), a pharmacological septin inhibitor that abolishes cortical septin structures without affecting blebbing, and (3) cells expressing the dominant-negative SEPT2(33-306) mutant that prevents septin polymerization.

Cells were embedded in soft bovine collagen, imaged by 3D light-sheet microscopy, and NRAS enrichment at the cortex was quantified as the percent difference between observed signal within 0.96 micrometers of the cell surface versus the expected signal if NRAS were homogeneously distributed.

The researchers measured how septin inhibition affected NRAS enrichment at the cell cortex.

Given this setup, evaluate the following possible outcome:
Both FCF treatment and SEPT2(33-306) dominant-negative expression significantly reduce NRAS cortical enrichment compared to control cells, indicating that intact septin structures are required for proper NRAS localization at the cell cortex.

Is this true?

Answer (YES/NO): YES